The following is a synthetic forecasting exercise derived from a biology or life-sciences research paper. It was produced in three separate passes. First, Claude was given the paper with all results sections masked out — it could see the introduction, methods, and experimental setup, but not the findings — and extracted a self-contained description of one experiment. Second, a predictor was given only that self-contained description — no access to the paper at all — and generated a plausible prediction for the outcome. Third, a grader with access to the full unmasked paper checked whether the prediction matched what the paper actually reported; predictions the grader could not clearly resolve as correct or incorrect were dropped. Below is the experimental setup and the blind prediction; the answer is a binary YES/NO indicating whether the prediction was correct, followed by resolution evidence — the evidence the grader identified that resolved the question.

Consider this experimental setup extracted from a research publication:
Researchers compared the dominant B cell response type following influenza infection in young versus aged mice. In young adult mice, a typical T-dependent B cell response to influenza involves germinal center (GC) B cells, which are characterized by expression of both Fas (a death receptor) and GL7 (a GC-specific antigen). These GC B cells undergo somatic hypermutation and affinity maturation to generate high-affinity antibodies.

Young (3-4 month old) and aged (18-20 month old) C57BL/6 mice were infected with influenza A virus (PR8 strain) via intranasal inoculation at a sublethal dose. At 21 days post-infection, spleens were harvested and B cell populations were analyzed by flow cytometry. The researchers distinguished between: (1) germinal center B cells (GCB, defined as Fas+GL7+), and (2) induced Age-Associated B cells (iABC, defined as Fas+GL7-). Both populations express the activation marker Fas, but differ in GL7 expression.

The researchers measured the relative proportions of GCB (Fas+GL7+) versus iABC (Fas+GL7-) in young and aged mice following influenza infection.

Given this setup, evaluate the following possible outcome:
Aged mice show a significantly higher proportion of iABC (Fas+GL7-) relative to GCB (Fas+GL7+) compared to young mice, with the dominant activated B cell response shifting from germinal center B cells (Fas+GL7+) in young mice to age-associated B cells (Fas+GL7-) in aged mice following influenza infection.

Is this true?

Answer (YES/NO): YES